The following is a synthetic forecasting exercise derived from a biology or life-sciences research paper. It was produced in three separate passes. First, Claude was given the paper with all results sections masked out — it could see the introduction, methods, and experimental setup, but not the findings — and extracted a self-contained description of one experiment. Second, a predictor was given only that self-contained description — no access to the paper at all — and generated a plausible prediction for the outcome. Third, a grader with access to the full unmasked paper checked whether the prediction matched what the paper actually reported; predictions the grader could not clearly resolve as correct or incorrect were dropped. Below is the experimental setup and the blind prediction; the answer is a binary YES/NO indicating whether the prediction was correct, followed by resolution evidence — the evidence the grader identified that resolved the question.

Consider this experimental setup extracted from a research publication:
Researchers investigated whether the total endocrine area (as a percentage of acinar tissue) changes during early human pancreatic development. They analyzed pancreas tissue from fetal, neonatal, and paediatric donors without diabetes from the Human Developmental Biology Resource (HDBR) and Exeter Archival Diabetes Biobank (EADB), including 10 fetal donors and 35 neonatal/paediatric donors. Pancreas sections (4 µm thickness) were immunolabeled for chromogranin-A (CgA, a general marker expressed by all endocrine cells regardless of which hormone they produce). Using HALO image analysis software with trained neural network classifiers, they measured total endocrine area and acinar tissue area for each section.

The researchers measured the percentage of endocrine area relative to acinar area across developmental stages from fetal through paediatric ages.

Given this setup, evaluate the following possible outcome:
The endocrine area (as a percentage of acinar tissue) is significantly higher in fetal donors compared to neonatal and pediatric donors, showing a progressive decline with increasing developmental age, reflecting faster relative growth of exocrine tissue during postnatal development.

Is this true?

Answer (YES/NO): NO